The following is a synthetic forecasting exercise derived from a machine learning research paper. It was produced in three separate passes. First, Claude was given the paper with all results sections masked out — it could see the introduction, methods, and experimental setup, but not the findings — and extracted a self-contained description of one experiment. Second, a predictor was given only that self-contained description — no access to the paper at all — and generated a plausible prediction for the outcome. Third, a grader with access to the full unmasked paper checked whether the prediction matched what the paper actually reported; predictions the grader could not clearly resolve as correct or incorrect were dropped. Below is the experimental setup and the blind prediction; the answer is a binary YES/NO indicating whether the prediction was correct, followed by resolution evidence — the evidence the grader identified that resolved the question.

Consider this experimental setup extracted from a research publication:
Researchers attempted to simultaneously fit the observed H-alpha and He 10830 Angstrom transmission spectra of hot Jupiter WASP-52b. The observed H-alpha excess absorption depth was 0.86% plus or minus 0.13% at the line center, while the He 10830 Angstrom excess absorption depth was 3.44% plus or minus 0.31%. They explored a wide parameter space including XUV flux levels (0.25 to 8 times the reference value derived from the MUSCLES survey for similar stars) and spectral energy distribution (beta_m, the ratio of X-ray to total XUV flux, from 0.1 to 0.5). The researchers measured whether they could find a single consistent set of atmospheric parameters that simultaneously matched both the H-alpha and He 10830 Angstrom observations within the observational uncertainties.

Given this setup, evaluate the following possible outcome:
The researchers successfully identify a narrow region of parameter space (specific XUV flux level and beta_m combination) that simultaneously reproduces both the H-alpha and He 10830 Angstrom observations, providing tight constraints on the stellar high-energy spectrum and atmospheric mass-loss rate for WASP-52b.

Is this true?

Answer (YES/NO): YES